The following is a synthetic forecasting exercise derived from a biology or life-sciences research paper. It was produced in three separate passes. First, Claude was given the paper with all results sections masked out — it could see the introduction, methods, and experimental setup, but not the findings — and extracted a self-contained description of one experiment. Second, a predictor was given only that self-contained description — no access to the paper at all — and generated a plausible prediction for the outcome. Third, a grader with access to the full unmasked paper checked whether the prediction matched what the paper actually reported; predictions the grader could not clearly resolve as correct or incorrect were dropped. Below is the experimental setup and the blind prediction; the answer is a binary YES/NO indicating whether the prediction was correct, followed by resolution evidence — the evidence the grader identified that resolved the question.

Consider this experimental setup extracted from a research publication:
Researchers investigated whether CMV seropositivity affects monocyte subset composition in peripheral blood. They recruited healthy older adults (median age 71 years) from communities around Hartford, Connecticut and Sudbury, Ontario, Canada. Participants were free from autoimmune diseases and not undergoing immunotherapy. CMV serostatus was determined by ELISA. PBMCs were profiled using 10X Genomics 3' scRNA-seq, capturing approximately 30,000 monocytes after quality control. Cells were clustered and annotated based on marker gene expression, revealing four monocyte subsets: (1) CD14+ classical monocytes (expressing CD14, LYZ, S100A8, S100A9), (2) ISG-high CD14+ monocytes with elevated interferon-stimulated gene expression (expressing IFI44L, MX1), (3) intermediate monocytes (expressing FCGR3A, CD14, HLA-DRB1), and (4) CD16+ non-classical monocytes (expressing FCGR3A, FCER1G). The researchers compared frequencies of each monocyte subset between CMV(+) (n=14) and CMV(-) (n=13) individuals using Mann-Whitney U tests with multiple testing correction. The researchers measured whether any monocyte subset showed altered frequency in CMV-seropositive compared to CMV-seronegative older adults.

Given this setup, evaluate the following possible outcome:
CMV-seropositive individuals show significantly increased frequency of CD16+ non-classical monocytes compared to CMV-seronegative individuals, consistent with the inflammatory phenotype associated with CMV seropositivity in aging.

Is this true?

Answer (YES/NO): NO